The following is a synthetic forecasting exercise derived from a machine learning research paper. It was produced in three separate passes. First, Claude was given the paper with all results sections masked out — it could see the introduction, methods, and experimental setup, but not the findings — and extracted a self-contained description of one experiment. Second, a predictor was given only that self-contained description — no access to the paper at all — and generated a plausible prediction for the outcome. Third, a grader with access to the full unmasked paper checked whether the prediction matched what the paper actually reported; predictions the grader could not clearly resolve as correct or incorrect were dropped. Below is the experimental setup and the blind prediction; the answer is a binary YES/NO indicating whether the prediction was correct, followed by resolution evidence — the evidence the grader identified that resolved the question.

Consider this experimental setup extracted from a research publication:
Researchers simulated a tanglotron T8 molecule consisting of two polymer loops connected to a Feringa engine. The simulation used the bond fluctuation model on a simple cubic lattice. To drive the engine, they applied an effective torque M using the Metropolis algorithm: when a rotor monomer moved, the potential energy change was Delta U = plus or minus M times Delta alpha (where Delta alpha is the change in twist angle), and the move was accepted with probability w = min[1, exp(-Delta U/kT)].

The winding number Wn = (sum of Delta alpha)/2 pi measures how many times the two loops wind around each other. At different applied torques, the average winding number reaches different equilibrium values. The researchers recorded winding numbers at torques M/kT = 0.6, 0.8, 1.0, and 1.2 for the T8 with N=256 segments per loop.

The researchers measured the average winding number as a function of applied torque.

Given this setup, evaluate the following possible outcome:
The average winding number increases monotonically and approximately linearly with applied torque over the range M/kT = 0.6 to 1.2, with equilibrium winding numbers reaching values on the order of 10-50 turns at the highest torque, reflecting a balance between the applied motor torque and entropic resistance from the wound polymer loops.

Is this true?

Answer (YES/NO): NO